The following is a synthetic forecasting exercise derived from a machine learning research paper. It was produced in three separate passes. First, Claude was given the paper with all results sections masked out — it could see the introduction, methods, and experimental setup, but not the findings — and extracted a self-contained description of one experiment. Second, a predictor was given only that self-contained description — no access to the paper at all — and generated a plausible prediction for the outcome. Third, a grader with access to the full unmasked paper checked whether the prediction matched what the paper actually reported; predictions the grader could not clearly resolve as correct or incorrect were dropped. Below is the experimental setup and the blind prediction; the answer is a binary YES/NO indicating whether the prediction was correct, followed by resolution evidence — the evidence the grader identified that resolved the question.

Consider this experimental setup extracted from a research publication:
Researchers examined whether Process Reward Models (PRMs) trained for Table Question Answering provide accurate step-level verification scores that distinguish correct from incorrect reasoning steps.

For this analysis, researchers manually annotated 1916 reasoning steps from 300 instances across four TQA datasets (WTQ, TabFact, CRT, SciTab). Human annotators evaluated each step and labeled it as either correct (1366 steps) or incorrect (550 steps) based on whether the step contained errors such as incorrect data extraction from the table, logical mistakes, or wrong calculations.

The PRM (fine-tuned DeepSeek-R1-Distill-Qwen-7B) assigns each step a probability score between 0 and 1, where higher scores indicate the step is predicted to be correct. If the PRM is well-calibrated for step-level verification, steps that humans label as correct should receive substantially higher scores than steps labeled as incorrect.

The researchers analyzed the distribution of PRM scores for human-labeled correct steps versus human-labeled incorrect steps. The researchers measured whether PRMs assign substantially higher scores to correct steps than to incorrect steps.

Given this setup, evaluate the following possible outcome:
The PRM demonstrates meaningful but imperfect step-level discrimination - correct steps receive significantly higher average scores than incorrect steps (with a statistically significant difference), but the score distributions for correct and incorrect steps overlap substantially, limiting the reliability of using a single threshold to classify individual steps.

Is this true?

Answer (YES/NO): NO